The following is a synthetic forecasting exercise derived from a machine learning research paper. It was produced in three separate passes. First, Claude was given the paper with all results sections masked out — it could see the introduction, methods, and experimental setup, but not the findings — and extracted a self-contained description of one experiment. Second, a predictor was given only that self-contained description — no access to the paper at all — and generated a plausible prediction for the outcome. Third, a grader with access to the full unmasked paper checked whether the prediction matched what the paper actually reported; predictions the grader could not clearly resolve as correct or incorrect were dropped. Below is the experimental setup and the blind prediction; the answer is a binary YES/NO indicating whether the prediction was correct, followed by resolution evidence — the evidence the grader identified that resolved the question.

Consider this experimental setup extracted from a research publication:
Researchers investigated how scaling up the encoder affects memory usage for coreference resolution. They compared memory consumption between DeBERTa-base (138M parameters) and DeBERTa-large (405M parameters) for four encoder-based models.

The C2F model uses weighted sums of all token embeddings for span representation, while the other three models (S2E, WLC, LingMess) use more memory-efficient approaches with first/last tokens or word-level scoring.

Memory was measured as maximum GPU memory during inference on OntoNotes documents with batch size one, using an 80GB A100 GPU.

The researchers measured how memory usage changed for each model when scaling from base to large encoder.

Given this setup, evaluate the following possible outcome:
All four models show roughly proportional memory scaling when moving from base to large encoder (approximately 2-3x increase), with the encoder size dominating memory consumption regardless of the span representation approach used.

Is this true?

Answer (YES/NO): NO